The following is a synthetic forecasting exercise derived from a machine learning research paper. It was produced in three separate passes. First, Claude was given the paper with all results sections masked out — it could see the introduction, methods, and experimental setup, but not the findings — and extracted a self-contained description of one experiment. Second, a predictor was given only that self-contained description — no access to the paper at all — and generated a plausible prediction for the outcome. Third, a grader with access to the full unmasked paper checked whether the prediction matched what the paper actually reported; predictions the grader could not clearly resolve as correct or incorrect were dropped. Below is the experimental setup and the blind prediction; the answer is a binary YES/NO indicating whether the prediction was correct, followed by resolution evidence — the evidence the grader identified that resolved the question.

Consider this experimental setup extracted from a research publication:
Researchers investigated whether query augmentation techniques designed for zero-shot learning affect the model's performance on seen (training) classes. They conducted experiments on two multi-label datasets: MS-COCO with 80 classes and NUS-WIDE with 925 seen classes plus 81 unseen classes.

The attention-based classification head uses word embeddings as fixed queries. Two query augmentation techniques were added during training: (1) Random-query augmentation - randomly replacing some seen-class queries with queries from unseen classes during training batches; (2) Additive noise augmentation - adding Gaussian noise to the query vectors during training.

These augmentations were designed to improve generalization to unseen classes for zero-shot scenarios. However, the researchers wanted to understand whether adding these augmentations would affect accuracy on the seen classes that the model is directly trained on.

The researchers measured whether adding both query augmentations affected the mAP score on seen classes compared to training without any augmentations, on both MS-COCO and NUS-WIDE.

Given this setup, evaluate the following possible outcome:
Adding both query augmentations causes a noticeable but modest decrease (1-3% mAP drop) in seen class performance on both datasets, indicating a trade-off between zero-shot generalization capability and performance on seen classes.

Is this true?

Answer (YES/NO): NO